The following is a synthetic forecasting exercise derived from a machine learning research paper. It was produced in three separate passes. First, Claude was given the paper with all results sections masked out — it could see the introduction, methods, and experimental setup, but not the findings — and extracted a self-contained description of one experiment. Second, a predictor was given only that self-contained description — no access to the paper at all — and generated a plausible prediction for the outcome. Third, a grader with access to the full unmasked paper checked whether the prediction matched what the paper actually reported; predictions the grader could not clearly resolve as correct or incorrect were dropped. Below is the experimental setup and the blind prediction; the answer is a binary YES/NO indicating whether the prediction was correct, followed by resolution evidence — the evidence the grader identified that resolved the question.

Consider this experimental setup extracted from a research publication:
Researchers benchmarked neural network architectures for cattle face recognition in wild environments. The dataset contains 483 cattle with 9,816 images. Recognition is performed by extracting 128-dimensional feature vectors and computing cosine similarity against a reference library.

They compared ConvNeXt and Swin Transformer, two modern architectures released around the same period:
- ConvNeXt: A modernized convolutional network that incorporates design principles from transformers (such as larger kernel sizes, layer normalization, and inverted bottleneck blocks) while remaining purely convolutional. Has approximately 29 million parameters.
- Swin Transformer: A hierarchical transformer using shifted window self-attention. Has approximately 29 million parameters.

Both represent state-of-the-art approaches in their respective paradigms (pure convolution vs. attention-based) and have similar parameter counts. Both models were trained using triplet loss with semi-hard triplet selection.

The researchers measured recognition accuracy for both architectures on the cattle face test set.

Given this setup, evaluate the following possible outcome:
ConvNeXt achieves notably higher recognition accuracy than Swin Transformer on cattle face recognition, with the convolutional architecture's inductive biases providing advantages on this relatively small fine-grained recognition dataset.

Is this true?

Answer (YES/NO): YES